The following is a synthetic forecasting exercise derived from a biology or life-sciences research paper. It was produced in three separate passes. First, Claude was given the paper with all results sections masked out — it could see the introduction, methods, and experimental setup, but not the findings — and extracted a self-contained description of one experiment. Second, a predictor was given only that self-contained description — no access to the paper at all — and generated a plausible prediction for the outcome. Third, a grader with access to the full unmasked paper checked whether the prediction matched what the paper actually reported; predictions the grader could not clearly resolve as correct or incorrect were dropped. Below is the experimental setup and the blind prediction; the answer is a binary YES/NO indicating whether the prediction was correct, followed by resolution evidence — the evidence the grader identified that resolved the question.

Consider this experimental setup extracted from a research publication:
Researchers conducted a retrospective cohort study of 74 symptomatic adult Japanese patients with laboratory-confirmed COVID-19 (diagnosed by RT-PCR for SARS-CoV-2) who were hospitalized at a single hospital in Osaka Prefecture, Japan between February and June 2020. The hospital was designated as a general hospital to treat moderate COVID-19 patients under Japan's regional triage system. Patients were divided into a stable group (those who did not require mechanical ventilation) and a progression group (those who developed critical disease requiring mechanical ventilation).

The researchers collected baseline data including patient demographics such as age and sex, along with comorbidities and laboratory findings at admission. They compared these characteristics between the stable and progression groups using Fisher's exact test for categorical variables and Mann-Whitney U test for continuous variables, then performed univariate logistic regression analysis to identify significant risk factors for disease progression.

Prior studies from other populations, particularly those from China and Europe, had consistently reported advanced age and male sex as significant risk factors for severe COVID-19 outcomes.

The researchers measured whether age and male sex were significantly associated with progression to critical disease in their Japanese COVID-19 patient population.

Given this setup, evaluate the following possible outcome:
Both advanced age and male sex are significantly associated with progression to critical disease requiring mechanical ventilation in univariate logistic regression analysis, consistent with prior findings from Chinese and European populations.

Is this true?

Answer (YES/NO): NO